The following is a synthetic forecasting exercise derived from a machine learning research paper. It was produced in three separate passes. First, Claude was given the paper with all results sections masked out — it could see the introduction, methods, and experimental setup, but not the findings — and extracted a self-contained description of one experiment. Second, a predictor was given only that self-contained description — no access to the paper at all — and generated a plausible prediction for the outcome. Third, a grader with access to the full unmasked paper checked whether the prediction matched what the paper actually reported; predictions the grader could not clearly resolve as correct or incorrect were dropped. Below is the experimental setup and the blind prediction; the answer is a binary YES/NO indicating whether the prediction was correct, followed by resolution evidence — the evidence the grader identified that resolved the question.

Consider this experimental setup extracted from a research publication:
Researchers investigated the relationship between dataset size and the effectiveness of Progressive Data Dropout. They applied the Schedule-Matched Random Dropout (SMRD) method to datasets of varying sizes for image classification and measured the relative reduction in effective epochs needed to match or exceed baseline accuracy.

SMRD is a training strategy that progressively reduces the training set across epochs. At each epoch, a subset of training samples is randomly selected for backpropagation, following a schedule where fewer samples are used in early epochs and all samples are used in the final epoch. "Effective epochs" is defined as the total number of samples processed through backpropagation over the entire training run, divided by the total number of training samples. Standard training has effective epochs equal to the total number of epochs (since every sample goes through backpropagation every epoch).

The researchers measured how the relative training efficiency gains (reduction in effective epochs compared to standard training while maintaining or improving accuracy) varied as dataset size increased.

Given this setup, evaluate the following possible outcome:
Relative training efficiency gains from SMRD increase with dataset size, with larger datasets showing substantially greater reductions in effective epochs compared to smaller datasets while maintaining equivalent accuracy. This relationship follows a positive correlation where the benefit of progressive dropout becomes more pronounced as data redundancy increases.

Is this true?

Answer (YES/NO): NO